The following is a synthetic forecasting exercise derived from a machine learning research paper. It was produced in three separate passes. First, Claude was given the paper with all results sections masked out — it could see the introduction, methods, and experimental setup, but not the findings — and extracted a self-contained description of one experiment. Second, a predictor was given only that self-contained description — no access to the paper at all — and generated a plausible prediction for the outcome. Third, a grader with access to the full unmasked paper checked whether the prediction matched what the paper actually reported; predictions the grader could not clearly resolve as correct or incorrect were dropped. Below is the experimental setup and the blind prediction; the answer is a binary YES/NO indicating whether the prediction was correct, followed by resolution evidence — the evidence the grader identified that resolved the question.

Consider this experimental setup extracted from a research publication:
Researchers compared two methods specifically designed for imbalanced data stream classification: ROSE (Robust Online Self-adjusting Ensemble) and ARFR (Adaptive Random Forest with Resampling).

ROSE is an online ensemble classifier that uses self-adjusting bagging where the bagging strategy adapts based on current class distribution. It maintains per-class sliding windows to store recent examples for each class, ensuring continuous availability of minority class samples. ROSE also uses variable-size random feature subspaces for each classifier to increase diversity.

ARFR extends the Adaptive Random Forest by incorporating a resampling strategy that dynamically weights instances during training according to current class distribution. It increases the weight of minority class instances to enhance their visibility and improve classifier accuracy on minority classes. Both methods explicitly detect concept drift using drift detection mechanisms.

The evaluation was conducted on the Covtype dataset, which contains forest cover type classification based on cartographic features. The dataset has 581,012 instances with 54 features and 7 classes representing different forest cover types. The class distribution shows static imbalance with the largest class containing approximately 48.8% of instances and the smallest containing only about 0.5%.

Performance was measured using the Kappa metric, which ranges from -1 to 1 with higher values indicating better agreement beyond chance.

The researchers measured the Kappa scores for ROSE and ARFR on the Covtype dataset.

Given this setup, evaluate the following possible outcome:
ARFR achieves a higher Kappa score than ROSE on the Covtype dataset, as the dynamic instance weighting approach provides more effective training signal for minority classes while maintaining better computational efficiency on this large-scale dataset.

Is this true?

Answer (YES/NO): YES